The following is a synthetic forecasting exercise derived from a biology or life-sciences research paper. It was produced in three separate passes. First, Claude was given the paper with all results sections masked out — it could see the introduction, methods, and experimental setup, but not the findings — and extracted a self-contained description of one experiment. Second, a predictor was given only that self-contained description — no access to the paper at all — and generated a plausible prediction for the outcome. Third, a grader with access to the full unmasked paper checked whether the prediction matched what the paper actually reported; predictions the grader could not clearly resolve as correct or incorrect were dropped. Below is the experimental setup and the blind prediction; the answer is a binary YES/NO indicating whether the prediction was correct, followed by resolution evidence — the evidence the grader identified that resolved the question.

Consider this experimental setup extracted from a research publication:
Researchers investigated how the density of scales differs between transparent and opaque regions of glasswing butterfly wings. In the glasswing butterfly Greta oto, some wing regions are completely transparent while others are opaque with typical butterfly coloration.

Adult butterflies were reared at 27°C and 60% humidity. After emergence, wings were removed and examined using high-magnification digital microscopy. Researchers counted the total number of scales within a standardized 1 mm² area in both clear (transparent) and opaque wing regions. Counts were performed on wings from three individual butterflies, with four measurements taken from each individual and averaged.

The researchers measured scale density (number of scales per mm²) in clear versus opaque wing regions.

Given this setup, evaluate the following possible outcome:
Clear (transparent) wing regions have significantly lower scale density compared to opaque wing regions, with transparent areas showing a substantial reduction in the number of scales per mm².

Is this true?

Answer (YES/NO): YES